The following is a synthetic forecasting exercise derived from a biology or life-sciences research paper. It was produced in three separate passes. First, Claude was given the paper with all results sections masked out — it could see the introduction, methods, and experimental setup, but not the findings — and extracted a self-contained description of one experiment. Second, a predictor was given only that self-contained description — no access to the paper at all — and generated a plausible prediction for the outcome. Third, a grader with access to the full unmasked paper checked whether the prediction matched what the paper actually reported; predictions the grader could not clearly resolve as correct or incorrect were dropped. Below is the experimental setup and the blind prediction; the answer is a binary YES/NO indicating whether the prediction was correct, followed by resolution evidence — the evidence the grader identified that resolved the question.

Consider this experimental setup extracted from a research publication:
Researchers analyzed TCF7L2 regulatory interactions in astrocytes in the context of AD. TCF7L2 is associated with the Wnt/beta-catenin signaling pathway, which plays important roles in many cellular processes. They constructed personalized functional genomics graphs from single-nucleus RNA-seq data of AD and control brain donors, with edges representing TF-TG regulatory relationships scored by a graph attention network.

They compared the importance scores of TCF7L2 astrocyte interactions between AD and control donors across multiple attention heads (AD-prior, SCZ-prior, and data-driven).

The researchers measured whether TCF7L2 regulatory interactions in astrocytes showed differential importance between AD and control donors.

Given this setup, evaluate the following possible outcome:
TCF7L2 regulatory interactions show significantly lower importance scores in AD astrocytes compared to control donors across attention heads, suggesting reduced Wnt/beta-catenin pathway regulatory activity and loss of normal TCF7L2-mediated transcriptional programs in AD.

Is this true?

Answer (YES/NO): NO